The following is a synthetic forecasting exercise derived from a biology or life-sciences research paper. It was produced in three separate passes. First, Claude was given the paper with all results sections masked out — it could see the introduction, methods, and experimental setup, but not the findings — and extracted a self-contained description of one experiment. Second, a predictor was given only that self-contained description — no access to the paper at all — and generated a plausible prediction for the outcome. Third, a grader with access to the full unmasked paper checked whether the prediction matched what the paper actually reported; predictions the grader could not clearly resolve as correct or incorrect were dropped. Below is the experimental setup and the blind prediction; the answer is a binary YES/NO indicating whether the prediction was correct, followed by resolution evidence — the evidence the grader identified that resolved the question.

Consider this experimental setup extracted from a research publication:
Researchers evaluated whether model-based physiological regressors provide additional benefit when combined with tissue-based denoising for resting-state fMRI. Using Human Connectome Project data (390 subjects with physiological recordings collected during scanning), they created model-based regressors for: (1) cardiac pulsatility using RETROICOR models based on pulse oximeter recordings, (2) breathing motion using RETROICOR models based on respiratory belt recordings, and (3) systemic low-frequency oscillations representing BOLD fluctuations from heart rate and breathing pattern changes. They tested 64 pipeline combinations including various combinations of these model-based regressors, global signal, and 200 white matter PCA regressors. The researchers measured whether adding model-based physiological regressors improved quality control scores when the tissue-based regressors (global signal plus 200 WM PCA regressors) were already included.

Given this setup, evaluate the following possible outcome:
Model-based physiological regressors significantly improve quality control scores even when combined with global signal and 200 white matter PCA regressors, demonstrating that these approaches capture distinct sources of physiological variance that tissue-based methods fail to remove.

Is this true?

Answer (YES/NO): NO